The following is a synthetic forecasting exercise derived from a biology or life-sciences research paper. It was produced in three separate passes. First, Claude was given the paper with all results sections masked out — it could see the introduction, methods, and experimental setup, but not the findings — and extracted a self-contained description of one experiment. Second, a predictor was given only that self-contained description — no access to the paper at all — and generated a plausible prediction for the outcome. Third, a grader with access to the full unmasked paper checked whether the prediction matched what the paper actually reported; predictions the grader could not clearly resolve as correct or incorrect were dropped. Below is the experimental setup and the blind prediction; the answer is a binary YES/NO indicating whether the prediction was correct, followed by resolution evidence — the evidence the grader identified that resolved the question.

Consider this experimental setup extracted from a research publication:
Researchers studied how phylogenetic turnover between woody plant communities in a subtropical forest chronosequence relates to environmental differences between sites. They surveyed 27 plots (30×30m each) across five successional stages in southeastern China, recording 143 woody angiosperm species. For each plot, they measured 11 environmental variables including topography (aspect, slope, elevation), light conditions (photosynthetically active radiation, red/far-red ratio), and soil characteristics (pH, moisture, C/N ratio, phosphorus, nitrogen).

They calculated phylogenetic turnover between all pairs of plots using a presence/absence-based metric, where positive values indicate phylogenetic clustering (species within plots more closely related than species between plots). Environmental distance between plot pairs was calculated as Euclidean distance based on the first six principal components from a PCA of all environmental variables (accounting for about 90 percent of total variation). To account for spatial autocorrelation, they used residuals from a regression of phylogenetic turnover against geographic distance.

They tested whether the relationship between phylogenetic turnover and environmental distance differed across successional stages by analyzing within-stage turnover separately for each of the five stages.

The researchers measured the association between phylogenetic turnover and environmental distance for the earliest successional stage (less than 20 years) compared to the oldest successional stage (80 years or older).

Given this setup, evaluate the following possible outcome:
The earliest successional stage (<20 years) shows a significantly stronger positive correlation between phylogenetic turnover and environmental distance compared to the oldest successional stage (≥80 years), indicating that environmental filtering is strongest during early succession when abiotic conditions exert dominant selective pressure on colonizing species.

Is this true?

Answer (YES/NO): NO